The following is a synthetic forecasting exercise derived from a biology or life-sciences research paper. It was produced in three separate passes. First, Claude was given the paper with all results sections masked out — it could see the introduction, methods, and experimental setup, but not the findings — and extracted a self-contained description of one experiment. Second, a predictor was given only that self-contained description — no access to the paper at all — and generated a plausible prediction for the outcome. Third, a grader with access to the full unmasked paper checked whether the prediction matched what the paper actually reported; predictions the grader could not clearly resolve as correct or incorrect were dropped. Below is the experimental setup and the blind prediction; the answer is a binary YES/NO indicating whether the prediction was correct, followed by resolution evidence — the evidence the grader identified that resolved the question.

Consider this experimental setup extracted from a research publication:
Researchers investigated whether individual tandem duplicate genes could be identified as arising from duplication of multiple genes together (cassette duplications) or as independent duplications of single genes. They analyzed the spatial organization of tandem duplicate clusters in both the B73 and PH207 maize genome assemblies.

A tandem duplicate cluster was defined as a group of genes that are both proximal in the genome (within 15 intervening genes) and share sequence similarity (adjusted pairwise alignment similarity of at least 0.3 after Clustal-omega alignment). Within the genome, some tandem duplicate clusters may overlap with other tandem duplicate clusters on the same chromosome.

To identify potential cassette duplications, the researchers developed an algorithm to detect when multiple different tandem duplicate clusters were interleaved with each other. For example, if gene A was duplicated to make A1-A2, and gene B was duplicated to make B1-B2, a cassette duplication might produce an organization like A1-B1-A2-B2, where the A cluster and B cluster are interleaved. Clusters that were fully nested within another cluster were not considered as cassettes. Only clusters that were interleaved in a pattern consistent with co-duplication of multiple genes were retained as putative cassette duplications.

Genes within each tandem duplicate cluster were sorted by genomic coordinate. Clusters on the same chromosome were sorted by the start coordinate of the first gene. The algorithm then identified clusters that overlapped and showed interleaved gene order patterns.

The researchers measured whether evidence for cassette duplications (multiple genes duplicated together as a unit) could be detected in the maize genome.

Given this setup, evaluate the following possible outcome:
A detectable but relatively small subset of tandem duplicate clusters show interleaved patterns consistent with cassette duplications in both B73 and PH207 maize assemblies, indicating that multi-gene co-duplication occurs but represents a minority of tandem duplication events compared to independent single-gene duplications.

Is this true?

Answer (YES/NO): YES